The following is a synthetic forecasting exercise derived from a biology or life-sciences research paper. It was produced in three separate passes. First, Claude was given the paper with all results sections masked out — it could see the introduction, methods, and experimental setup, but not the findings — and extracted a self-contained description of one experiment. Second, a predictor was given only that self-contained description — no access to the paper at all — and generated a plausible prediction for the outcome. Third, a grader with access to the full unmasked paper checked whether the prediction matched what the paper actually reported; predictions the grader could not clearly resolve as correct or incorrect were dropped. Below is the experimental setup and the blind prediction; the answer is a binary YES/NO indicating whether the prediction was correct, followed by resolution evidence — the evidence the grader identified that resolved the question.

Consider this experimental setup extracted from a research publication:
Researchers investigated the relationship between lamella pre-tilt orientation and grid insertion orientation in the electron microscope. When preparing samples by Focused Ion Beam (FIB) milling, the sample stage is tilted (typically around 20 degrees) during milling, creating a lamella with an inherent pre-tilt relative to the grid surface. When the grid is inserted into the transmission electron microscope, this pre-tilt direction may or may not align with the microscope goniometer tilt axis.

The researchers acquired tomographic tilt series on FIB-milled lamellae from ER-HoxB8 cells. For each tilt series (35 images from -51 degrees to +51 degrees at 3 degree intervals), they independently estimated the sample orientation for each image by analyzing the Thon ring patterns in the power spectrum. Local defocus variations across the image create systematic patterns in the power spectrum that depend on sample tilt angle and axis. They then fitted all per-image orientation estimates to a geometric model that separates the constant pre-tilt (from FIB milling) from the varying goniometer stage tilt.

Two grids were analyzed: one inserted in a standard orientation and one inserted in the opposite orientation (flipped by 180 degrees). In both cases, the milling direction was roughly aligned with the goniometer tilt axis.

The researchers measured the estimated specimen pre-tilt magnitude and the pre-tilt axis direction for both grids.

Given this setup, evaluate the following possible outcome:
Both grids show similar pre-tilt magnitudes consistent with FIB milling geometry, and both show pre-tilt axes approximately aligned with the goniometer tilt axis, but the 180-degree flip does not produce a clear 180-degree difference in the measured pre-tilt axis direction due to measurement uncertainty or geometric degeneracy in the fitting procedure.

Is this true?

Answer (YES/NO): NO